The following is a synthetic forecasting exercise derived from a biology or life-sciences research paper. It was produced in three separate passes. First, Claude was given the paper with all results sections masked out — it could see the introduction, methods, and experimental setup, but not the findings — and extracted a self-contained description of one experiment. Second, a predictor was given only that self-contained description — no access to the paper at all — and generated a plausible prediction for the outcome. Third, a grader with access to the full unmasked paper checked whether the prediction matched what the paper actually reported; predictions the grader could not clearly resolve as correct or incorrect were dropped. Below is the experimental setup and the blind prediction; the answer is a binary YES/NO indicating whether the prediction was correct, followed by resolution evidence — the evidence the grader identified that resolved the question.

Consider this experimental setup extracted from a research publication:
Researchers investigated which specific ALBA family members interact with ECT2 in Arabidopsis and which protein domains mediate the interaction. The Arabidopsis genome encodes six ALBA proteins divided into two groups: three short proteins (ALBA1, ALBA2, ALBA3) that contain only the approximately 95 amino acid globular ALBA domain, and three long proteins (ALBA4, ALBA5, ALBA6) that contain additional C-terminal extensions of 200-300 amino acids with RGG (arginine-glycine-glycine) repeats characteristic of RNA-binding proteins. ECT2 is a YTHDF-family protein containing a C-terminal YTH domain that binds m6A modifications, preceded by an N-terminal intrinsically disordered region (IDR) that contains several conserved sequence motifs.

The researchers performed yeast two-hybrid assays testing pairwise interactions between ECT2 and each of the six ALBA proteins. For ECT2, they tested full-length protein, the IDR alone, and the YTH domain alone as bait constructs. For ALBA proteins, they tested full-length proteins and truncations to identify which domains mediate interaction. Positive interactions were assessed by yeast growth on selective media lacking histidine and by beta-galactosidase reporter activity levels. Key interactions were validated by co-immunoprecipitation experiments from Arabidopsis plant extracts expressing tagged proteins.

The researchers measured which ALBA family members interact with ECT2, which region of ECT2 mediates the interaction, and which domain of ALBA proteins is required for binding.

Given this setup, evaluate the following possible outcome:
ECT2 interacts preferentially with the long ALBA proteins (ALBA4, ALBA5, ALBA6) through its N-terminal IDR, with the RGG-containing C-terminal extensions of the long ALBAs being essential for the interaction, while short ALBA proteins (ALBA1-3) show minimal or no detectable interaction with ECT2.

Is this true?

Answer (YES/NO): NO